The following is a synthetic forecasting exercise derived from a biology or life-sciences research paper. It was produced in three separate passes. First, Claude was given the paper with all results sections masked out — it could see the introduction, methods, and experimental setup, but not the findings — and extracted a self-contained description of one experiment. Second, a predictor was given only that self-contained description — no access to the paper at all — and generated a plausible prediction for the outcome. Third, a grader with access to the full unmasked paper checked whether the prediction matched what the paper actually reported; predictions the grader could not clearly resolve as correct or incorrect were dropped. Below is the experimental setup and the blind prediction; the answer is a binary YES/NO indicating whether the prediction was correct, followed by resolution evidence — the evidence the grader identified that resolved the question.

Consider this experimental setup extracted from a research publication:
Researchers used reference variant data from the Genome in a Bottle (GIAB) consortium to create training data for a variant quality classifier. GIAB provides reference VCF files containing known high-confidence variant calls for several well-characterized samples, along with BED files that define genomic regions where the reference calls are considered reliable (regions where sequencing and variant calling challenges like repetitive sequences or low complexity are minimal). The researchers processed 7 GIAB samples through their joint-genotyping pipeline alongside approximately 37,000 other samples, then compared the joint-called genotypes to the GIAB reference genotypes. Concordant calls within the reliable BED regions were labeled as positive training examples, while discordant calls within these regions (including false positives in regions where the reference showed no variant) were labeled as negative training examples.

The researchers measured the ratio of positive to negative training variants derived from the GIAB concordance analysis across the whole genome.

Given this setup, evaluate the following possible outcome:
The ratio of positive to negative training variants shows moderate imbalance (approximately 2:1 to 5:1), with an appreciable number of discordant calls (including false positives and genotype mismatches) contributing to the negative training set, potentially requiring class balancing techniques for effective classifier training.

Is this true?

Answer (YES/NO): NO